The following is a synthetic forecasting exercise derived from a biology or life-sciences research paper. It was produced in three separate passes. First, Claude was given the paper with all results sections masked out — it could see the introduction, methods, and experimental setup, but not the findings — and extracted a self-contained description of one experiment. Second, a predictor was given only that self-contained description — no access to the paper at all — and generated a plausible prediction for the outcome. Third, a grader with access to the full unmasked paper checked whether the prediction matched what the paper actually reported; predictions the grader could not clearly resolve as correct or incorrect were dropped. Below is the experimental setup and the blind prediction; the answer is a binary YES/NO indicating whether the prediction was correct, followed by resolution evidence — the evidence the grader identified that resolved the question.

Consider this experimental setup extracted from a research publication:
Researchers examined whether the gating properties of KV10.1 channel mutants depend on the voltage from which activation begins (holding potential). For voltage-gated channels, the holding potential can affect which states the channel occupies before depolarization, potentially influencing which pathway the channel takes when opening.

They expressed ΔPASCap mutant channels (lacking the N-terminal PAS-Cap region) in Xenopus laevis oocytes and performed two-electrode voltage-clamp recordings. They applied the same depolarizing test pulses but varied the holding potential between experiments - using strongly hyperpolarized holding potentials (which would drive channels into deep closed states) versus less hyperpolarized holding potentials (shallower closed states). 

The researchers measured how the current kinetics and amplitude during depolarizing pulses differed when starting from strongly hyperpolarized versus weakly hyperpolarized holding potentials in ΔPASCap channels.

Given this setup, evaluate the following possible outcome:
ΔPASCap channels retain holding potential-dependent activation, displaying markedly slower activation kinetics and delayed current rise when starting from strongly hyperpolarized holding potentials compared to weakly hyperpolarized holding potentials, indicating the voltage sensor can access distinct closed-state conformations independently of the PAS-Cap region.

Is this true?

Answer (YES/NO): YES